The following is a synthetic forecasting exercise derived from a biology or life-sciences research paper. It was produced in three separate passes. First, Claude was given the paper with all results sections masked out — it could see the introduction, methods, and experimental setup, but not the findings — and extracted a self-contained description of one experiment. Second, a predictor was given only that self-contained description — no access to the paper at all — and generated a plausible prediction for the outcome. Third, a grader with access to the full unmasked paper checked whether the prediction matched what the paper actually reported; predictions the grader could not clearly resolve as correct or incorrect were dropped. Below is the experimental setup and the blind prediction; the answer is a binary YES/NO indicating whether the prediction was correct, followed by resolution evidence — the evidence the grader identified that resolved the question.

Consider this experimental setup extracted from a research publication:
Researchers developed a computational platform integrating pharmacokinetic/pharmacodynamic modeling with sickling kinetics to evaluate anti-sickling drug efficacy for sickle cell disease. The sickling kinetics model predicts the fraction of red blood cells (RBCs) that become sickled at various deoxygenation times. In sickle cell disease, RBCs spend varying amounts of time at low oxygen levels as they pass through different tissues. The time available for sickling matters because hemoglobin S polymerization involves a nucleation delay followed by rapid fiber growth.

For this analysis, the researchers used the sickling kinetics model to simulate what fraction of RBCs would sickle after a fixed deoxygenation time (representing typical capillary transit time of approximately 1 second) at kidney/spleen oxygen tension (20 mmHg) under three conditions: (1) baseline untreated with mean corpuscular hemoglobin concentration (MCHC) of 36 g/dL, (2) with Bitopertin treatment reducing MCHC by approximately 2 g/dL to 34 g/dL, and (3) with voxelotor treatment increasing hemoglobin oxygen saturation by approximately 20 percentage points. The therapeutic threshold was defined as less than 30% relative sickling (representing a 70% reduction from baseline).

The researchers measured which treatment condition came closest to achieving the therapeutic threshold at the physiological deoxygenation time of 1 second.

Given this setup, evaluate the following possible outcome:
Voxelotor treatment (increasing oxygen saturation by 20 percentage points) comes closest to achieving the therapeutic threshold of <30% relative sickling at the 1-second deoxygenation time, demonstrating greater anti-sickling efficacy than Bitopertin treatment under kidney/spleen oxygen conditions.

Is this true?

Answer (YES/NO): YES